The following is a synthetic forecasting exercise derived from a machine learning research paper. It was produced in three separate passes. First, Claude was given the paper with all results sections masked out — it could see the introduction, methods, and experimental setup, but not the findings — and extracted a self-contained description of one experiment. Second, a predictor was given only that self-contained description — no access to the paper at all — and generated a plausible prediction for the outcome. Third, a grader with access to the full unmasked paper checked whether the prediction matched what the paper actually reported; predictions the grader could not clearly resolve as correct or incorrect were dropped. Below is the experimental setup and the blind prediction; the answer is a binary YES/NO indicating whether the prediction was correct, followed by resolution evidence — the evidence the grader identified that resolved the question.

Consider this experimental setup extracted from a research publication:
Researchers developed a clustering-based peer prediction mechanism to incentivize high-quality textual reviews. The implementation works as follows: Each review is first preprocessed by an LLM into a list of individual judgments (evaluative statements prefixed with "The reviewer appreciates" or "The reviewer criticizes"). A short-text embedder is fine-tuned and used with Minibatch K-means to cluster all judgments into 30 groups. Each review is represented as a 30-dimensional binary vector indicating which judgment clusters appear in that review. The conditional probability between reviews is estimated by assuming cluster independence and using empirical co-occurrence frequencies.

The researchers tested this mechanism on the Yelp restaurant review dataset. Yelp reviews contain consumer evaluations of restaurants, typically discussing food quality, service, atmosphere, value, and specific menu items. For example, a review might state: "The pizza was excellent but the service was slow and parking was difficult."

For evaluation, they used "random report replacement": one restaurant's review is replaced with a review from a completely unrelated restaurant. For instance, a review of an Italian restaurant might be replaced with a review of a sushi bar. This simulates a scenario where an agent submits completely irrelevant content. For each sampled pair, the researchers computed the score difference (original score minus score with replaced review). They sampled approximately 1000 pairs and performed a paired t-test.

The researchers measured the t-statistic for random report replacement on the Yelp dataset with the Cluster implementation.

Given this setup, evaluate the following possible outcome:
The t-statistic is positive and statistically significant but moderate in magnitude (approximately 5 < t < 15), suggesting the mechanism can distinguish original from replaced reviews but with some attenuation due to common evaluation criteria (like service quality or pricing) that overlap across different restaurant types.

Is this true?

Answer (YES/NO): YES